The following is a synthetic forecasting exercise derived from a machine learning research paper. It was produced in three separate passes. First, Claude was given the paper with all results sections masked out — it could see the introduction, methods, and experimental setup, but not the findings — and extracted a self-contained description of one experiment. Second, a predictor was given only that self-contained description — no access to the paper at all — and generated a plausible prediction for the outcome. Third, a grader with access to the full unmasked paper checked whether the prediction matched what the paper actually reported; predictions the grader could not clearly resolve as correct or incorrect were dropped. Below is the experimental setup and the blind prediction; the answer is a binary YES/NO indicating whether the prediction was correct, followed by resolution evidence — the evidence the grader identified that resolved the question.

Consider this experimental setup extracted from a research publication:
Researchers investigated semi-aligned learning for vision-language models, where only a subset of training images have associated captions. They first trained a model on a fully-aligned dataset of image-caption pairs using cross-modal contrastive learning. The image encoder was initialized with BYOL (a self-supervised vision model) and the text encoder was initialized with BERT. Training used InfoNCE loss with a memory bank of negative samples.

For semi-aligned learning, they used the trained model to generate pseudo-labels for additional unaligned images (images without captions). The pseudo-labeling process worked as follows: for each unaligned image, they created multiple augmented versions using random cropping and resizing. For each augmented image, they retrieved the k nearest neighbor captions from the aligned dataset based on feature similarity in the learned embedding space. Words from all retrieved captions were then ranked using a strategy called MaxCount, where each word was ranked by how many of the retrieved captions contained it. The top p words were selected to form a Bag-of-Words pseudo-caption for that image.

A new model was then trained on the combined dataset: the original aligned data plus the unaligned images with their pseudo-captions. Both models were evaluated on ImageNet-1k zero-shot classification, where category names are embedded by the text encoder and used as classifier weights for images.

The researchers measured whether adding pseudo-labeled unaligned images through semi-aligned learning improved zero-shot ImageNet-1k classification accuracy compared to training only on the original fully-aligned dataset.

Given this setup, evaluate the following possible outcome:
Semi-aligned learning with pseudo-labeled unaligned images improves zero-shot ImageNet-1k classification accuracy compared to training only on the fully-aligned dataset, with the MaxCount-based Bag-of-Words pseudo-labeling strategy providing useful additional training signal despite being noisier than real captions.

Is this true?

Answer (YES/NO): YES